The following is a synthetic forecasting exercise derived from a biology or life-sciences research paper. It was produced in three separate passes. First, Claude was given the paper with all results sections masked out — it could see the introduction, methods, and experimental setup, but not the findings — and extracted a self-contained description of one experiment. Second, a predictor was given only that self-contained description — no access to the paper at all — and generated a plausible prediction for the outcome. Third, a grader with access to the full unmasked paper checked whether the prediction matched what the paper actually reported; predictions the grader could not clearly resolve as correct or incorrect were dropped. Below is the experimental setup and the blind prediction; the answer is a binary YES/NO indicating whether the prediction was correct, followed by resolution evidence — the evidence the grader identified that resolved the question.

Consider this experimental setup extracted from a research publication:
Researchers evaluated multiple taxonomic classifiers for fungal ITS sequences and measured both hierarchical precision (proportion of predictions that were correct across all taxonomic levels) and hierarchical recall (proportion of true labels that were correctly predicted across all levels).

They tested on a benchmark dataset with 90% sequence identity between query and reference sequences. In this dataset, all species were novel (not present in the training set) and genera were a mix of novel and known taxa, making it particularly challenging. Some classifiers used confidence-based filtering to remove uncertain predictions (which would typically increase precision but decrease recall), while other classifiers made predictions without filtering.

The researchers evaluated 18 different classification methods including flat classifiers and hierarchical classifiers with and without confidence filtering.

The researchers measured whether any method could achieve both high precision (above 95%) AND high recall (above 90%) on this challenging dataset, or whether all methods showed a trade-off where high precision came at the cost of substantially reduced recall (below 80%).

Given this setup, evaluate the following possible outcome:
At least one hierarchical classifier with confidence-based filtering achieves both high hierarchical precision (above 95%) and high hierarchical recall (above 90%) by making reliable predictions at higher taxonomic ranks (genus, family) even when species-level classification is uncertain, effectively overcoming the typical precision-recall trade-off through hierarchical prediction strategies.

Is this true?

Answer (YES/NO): NO